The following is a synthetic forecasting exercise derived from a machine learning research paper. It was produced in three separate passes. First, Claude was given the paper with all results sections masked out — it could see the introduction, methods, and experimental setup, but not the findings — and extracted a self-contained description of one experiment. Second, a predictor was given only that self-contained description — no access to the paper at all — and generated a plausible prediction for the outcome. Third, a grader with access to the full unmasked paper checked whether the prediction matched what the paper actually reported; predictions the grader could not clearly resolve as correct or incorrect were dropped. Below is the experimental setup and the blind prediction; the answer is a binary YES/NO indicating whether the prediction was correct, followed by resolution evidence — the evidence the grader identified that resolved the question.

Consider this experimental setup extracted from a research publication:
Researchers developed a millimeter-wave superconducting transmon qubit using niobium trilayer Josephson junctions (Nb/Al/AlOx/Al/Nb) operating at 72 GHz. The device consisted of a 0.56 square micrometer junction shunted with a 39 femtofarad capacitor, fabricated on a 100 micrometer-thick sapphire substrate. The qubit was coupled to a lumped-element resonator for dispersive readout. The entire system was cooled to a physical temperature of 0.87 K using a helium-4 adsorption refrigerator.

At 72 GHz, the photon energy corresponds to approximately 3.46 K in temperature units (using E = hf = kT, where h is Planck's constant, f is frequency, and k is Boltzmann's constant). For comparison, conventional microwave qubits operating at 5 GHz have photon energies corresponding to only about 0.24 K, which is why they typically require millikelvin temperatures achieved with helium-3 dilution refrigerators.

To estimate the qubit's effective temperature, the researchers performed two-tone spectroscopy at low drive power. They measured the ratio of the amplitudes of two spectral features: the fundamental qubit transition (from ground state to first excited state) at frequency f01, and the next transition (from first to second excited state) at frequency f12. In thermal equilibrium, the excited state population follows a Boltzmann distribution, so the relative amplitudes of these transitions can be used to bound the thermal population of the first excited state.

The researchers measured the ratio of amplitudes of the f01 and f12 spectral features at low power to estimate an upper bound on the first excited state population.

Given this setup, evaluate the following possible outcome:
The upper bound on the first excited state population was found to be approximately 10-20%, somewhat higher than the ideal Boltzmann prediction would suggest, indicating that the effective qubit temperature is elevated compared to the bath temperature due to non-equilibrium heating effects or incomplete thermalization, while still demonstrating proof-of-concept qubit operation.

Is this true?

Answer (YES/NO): NO